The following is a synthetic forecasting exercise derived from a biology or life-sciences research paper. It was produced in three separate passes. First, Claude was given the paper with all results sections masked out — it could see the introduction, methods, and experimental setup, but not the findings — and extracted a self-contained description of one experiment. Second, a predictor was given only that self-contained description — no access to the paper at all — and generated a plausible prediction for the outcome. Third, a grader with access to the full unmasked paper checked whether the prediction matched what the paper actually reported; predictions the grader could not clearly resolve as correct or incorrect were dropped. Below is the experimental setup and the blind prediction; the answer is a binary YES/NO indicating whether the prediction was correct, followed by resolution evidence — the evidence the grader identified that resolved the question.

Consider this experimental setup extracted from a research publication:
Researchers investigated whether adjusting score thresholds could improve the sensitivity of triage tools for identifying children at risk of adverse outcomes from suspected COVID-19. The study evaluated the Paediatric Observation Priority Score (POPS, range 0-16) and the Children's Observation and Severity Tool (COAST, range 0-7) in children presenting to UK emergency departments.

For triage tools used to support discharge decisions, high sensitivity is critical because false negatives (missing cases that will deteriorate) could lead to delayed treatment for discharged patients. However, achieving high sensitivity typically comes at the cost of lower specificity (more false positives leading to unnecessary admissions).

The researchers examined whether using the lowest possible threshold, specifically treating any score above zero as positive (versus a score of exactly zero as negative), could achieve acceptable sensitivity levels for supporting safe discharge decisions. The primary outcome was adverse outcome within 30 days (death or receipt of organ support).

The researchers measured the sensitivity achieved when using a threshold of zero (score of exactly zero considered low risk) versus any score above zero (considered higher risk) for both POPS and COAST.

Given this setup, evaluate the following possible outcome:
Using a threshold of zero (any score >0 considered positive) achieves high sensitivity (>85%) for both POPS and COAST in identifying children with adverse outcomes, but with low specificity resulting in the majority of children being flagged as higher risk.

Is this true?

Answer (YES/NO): YES